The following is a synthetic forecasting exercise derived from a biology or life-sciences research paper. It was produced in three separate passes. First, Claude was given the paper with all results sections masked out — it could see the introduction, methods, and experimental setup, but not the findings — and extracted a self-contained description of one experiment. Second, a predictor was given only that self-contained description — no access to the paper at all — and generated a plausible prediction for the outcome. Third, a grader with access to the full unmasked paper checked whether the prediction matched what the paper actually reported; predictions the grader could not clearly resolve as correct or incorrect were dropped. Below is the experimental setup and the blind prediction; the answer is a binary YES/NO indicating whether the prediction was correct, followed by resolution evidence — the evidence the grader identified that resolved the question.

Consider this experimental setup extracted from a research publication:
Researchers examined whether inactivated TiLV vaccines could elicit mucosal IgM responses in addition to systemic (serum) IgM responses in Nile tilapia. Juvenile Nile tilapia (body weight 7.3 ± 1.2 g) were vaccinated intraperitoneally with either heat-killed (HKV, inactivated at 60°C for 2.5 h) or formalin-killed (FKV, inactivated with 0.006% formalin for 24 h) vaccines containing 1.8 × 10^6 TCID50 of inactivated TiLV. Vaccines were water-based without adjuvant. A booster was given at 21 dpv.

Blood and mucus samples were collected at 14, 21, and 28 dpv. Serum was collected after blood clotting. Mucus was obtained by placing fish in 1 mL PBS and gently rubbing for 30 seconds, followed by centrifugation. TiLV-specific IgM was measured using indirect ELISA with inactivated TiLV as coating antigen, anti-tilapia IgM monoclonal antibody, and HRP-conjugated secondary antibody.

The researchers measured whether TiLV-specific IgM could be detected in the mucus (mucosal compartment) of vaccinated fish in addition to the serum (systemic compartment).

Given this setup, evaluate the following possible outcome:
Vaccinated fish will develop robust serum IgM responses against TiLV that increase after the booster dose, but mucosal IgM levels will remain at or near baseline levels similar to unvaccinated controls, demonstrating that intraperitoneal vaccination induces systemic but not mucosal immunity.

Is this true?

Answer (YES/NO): NO